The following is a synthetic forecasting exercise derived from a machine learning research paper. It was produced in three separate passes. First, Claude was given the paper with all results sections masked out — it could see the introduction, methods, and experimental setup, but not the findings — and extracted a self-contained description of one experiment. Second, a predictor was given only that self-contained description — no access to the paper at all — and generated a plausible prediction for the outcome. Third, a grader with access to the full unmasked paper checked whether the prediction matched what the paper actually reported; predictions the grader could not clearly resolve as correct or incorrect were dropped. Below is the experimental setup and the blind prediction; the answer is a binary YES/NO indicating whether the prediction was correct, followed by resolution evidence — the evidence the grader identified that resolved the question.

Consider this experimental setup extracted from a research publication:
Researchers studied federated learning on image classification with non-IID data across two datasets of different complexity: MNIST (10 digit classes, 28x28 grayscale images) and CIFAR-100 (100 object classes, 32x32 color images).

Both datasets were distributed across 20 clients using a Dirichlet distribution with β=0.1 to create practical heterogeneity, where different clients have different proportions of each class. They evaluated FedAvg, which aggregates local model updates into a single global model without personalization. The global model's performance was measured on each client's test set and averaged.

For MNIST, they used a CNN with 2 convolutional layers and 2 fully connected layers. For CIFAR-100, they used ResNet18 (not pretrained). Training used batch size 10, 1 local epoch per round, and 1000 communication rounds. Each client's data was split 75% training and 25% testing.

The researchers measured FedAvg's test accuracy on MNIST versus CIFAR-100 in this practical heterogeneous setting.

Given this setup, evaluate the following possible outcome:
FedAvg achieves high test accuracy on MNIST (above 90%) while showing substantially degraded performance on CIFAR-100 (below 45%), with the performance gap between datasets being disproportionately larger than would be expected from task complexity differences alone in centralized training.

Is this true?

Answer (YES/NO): YES